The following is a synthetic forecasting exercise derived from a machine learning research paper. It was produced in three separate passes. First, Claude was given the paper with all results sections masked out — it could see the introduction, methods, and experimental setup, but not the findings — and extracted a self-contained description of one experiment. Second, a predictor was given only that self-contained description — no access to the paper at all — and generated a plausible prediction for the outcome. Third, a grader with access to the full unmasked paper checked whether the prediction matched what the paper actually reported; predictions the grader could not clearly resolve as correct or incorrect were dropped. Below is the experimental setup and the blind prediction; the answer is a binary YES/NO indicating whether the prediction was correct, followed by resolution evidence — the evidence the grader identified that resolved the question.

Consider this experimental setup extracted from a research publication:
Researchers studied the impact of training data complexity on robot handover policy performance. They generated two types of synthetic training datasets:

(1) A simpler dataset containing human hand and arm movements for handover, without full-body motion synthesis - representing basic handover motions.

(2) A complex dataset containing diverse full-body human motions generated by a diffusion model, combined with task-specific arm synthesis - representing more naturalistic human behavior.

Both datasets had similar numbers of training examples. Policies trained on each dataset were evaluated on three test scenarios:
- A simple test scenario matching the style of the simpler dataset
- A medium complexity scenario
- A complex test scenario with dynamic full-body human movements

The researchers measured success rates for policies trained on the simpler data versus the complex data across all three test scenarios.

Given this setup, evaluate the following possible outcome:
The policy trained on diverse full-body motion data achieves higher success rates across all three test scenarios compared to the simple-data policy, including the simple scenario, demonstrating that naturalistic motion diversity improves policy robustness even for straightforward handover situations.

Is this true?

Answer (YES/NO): YES